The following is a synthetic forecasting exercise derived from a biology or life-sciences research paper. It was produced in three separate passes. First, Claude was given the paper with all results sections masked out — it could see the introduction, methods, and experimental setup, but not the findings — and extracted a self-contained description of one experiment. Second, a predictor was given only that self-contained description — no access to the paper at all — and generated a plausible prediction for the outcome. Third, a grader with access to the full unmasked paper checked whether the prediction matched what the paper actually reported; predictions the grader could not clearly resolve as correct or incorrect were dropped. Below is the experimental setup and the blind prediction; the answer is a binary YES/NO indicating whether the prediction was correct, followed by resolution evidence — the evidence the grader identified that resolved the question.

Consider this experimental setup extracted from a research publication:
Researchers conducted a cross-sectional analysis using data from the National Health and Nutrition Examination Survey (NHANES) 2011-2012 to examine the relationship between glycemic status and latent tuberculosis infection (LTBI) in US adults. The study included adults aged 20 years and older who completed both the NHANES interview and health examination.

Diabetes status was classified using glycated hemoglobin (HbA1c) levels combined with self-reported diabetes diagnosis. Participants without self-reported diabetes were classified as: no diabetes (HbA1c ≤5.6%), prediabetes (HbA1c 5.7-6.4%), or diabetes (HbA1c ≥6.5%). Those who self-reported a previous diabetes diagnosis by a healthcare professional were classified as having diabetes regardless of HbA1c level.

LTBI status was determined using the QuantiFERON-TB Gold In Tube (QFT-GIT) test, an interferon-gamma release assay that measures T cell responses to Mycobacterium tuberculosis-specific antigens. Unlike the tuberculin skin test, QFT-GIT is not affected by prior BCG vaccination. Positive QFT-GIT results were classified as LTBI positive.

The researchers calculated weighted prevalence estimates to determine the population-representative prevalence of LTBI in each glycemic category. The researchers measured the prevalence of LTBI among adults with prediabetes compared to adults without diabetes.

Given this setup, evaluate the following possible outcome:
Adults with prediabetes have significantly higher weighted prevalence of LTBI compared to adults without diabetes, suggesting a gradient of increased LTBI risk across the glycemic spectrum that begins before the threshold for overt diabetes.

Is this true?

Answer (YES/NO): NO